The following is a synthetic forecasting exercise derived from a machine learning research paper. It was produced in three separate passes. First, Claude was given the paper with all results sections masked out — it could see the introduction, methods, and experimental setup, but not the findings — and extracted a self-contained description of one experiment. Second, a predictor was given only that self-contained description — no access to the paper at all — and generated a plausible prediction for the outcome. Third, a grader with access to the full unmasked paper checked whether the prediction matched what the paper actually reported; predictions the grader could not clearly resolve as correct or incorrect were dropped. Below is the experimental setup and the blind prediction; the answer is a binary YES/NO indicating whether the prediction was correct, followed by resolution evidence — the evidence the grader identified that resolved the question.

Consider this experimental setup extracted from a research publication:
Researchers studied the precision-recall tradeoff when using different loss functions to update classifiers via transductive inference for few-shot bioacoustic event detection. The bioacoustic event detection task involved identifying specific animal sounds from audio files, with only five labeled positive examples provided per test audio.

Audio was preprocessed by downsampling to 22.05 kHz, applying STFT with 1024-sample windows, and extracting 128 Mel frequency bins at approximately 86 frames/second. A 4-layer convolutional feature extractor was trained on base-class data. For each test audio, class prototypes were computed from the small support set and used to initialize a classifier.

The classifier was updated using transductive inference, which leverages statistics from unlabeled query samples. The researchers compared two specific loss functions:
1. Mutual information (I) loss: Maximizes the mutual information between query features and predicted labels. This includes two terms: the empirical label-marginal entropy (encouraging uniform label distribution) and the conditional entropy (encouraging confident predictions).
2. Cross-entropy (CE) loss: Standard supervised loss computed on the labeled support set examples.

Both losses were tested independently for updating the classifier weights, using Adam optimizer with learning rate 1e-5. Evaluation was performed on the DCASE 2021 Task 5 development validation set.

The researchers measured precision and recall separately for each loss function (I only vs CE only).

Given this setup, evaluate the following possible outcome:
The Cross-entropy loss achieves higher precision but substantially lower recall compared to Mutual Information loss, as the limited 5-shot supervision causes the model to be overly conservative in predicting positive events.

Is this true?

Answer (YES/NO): NO